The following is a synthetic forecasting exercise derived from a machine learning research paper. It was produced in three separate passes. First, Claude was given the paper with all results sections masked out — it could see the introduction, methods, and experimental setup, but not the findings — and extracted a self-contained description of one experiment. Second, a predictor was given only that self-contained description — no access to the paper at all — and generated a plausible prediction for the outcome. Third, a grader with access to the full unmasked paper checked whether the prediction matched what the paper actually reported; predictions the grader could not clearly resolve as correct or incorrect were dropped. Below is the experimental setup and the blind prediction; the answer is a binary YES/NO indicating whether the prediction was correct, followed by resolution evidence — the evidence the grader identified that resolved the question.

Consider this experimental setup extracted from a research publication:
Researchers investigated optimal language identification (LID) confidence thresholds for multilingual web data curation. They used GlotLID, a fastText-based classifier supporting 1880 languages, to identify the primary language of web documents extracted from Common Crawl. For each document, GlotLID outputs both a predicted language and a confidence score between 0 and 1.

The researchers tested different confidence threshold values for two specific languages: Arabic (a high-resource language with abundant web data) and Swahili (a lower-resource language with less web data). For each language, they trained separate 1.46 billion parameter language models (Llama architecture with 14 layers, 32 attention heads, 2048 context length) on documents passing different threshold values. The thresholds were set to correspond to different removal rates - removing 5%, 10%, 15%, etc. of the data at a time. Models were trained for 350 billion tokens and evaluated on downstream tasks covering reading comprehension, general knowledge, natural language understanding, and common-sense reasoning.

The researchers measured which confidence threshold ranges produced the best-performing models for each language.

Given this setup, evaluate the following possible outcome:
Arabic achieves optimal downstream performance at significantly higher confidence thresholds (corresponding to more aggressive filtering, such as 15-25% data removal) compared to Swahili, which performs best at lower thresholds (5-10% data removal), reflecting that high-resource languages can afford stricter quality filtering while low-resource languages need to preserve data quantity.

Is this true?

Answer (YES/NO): NO